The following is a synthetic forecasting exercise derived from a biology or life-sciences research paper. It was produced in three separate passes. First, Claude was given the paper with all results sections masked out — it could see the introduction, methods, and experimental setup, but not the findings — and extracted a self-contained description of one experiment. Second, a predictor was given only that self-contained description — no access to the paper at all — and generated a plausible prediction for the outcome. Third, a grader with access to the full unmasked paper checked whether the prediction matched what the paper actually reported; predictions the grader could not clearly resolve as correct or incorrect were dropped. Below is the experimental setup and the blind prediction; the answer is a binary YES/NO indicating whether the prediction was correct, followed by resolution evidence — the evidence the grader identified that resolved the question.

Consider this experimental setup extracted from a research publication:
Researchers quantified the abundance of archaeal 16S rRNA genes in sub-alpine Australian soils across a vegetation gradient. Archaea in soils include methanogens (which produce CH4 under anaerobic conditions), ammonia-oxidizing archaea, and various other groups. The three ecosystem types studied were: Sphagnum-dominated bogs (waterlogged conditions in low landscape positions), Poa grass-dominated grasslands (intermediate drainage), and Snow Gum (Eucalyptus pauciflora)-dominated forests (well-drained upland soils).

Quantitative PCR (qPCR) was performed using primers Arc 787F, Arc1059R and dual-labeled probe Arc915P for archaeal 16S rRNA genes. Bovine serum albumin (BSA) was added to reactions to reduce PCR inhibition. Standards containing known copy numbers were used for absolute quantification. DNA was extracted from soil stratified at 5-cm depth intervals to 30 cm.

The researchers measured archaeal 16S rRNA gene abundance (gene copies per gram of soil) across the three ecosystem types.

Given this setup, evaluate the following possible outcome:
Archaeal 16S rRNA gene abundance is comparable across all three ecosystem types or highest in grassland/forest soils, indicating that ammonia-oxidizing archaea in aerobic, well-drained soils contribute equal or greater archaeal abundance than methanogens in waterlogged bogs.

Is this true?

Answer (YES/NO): NO